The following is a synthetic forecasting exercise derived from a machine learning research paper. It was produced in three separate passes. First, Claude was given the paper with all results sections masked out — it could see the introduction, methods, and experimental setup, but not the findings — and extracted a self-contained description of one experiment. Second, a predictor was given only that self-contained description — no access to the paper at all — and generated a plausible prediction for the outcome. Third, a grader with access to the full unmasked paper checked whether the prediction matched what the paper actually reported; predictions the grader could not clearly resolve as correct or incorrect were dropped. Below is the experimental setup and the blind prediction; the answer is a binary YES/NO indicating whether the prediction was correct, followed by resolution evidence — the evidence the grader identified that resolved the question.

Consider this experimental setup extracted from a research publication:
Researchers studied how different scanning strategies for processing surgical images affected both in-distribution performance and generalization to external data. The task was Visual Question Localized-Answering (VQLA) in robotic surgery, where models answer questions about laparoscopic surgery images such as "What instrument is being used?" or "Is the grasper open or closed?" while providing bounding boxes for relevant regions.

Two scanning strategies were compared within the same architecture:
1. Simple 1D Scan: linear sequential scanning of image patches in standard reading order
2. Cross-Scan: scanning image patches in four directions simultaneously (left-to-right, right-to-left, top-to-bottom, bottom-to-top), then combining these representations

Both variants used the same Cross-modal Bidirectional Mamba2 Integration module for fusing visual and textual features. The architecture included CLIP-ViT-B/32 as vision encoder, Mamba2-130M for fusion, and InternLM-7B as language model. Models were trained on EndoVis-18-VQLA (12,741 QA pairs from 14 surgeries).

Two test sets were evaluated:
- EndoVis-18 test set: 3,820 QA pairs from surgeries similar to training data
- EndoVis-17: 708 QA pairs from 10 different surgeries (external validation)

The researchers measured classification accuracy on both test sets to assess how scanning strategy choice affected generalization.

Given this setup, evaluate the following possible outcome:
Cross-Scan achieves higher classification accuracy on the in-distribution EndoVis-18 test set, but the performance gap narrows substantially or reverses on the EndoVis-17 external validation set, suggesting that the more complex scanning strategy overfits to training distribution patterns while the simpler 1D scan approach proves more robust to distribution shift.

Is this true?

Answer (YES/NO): YES